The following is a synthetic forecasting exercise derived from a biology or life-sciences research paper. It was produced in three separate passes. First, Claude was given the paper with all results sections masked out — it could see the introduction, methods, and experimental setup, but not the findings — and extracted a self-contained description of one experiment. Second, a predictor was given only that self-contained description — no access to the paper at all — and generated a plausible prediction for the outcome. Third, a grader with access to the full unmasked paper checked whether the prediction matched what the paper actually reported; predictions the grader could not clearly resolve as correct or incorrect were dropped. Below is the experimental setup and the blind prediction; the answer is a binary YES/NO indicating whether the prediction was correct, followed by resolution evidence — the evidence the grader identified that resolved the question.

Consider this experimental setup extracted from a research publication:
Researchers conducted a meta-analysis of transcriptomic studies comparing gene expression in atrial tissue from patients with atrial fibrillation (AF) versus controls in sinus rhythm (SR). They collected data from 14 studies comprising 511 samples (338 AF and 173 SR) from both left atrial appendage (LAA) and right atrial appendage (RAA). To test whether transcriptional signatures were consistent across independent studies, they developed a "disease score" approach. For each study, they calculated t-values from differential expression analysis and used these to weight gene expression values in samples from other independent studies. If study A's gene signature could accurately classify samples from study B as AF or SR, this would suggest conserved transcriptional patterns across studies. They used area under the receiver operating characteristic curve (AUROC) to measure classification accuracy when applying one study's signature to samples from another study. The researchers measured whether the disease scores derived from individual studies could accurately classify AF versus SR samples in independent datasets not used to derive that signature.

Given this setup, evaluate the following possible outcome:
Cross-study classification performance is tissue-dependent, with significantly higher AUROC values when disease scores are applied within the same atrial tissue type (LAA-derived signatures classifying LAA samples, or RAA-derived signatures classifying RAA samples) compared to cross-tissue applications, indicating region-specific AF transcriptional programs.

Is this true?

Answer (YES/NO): NO